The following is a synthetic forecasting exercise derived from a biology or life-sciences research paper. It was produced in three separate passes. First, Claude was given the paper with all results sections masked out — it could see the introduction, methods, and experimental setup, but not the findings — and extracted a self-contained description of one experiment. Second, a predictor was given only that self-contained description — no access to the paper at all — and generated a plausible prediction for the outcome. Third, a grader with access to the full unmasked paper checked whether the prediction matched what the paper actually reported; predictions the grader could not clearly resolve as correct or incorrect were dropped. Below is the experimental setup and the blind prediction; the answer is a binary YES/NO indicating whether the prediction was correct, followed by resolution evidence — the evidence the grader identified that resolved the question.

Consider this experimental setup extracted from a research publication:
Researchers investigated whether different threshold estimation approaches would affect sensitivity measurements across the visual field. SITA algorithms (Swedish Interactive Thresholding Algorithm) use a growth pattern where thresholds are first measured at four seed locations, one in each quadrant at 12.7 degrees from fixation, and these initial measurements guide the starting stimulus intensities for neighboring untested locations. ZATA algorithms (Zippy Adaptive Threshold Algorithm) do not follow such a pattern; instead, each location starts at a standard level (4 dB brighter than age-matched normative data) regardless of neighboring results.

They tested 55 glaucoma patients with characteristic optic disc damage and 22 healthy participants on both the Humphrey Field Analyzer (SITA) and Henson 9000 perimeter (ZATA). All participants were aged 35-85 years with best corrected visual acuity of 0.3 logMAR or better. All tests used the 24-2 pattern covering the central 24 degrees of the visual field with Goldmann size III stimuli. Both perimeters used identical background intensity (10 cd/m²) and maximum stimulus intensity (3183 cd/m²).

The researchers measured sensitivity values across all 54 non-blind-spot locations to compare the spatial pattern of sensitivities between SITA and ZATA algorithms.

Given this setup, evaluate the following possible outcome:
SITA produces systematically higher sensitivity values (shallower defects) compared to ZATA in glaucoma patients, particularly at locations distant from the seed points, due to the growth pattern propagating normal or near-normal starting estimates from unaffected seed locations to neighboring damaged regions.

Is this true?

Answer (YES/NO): NO